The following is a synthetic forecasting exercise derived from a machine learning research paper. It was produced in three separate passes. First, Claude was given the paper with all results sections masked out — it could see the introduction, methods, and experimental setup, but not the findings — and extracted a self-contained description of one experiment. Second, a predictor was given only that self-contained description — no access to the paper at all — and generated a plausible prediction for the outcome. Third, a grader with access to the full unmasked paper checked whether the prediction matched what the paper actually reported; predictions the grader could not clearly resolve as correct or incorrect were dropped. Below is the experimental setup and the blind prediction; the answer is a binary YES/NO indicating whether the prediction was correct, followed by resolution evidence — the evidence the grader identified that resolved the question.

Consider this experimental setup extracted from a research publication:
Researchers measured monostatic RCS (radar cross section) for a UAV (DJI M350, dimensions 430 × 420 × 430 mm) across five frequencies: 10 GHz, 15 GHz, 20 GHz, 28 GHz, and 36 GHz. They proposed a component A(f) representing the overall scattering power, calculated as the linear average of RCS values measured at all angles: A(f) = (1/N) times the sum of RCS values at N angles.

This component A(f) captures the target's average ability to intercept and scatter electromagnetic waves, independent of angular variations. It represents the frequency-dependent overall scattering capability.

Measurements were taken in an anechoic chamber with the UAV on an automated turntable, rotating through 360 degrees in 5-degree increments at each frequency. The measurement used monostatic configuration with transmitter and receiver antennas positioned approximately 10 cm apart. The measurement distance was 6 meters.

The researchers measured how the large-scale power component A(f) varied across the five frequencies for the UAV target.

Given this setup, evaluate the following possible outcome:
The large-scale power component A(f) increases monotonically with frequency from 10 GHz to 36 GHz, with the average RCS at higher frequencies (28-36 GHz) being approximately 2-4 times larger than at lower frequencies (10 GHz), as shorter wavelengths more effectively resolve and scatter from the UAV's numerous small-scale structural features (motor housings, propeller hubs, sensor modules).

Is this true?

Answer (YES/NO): NO